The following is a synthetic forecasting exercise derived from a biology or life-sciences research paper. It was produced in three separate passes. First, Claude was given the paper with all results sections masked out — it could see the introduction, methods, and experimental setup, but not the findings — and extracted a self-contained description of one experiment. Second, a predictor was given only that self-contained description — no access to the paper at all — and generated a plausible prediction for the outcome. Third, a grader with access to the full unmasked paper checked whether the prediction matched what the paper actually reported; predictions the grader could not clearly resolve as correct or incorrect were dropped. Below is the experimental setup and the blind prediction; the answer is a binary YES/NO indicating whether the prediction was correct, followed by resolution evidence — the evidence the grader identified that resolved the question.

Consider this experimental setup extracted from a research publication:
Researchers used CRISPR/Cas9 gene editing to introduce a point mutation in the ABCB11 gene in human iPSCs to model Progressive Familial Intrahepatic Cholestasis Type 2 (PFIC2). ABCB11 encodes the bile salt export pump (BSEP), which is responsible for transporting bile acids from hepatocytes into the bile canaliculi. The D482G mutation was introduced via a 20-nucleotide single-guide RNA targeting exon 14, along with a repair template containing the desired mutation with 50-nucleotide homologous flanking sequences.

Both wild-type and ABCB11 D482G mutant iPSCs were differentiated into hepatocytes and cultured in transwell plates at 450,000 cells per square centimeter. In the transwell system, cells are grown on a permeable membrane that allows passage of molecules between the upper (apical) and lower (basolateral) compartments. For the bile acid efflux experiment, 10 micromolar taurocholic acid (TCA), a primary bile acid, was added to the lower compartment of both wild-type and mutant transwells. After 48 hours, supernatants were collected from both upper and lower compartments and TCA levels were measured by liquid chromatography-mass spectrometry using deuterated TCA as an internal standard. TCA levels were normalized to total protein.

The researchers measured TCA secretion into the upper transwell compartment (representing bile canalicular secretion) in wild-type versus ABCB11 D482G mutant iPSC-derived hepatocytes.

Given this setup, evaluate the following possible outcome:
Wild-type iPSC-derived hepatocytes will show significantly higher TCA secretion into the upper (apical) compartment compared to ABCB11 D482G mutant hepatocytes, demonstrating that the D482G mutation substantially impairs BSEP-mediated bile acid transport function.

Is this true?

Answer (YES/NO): YES